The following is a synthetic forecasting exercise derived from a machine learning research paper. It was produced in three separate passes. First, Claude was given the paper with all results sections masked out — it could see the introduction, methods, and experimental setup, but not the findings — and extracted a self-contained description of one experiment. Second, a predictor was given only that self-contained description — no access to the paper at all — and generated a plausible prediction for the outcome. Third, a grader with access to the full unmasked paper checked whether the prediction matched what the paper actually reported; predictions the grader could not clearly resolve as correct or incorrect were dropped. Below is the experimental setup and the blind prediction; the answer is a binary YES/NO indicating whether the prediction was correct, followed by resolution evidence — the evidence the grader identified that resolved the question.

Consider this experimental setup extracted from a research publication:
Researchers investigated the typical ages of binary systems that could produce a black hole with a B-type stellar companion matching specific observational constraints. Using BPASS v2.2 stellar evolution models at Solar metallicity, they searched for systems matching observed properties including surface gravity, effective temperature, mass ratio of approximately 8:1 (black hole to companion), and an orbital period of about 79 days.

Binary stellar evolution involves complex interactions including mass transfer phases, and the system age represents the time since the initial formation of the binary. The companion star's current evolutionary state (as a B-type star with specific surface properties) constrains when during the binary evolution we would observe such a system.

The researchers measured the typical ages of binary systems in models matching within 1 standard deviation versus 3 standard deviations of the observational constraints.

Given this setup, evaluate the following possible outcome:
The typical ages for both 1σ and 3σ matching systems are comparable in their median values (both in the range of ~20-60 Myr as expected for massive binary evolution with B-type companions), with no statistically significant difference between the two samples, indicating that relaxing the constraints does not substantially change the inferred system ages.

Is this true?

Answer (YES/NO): NO